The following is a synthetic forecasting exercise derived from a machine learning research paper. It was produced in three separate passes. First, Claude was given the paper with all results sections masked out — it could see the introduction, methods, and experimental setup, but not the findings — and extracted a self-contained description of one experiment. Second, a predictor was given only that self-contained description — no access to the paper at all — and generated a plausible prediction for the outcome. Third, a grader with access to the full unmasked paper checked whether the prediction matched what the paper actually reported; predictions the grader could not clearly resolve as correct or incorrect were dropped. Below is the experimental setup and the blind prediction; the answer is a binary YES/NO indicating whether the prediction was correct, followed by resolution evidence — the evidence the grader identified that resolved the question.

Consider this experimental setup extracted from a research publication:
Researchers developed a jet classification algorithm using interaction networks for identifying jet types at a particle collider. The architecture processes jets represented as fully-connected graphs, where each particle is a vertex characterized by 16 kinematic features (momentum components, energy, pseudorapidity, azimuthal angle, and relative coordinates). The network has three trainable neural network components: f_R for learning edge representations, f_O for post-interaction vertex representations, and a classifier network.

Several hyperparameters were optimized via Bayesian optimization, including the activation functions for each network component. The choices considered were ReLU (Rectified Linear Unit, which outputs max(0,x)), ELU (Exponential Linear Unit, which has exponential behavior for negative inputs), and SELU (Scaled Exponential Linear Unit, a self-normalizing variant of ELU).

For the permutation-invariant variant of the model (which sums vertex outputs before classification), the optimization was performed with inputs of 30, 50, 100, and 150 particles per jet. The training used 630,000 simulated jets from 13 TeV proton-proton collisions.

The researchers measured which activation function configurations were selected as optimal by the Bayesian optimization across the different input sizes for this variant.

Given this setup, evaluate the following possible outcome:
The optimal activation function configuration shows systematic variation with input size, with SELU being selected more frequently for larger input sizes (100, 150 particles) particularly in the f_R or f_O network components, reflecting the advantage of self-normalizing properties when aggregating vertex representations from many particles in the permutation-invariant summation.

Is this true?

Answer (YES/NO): YES